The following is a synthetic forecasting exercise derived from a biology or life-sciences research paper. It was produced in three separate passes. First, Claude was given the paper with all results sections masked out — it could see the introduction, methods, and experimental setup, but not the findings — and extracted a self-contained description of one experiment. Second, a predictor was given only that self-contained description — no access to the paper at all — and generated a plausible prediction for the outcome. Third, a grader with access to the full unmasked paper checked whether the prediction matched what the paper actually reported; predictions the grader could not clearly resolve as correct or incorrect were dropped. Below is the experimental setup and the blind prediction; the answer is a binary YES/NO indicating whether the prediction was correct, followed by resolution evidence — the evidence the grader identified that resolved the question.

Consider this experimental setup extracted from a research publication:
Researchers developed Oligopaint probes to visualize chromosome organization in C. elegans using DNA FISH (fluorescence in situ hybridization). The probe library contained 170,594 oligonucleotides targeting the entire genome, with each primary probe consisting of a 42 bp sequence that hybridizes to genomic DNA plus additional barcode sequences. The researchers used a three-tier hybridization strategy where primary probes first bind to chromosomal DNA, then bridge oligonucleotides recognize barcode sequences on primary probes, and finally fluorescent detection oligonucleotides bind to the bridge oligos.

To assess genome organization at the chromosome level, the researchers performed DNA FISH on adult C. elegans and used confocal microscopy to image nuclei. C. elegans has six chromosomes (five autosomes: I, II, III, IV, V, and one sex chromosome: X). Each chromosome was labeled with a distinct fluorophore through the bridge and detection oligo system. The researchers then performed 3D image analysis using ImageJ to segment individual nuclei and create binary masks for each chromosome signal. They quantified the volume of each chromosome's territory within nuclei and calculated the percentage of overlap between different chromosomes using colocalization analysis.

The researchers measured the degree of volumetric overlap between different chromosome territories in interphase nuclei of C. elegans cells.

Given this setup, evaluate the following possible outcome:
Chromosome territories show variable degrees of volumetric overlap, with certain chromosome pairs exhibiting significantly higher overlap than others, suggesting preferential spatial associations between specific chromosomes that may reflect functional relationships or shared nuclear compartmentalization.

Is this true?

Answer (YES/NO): NO